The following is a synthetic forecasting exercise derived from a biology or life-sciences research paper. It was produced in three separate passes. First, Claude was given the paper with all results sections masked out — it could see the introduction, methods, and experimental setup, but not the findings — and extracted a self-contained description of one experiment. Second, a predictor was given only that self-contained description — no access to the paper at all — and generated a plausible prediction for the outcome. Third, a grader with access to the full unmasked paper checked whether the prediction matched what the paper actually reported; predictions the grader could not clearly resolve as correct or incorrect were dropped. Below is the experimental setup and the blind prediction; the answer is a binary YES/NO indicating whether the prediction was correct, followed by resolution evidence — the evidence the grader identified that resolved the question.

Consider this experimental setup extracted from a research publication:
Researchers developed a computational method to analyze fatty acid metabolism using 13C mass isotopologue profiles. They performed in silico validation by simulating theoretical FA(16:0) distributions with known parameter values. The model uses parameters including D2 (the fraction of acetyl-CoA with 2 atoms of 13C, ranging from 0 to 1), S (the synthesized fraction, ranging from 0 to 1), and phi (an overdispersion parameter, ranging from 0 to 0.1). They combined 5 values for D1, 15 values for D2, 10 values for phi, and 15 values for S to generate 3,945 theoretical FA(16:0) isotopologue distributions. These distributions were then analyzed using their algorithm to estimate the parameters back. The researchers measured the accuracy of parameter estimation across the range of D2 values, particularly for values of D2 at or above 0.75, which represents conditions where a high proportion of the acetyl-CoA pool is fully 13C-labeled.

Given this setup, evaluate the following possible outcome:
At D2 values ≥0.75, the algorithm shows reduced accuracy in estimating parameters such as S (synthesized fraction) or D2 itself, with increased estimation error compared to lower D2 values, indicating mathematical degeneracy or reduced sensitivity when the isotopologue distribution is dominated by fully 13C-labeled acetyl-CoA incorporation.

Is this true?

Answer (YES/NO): YES